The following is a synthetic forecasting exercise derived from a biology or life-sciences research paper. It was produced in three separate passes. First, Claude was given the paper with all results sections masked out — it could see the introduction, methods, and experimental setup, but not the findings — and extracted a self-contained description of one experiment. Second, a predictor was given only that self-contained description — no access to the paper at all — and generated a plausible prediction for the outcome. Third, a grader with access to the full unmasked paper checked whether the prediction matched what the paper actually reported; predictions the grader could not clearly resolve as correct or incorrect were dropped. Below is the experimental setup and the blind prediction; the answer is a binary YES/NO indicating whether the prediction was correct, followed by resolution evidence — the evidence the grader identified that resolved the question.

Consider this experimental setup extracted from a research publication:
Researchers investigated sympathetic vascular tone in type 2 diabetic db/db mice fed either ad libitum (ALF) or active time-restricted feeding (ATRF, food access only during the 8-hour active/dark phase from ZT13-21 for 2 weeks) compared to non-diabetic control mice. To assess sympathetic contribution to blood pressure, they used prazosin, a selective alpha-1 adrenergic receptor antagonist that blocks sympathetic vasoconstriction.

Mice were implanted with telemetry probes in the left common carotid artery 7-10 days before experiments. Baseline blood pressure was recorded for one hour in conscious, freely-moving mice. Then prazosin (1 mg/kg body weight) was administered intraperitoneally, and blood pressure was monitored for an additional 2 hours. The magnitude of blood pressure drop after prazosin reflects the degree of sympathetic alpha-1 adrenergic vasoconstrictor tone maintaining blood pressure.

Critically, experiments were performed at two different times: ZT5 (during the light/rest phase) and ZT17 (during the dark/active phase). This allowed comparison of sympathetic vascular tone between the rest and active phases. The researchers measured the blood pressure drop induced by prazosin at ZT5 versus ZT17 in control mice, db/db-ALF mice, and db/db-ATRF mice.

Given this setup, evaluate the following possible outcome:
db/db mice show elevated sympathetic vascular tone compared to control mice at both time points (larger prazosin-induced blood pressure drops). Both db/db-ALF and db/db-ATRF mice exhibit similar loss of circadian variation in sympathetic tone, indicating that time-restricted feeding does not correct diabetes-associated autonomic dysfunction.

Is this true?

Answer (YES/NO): NO